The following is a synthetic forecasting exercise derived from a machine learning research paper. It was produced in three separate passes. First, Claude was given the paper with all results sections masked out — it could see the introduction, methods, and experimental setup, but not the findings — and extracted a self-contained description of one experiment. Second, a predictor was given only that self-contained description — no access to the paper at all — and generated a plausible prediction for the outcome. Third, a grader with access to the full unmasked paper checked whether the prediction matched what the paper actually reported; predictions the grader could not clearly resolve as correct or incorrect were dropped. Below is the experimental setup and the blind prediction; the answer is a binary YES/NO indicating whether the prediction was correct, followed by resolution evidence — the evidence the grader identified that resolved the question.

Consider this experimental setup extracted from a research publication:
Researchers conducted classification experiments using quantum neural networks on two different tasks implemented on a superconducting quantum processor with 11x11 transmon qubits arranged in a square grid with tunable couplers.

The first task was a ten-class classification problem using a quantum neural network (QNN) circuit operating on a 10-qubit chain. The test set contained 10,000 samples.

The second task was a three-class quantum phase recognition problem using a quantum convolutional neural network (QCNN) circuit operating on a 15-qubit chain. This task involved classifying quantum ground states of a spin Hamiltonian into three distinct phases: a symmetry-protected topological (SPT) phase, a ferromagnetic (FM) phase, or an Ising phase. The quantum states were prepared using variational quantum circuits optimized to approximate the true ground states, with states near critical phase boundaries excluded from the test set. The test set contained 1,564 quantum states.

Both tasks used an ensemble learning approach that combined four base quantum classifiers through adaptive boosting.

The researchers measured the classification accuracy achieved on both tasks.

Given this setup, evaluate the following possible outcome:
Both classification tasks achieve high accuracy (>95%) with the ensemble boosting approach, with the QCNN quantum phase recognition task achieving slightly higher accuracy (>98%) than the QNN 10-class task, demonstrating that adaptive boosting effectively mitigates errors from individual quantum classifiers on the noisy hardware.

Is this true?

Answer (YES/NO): NO